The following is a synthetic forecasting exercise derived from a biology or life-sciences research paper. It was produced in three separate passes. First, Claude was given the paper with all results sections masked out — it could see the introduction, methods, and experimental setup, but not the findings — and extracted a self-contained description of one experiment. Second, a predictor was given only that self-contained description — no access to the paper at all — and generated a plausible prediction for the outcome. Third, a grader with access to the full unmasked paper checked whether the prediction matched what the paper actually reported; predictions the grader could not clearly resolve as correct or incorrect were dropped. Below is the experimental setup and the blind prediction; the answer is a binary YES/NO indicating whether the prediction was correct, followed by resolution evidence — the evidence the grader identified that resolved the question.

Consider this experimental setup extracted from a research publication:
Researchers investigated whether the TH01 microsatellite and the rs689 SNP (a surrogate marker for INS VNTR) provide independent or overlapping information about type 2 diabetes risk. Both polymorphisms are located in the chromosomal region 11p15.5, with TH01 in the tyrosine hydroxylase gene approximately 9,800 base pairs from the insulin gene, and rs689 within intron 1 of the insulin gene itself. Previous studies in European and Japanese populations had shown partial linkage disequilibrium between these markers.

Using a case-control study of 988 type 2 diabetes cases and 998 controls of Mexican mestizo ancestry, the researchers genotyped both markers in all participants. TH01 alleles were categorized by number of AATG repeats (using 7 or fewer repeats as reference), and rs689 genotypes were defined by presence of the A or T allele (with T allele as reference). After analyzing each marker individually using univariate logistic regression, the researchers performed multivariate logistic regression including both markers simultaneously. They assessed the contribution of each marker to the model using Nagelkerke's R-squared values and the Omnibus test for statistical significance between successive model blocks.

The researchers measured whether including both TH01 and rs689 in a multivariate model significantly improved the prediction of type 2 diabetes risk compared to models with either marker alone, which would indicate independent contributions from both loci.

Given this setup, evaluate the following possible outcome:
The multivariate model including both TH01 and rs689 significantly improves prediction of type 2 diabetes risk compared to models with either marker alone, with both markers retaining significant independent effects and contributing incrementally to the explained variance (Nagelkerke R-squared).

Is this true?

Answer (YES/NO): YES